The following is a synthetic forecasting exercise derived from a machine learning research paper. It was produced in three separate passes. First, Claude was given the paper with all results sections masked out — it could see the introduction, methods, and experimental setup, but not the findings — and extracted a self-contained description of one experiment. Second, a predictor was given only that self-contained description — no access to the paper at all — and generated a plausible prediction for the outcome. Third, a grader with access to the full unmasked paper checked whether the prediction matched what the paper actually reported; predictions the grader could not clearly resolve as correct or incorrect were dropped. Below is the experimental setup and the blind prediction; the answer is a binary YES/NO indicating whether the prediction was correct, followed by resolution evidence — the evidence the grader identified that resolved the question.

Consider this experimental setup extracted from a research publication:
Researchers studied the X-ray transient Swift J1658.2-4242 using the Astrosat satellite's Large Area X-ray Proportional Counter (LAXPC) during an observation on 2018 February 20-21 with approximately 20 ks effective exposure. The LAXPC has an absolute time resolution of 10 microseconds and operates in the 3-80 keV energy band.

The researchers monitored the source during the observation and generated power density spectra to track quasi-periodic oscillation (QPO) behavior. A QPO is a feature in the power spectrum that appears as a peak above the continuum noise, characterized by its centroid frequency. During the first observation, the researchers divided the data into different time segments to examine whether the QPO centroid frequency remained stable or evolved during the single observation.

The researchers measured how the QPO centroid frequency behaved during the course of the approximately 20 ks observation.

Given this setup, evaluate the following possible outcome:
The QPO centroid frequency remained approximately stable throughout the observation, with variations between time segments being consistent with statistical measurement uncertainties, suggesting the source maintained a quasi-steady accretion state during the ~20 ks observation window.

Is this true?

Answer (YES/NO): NO